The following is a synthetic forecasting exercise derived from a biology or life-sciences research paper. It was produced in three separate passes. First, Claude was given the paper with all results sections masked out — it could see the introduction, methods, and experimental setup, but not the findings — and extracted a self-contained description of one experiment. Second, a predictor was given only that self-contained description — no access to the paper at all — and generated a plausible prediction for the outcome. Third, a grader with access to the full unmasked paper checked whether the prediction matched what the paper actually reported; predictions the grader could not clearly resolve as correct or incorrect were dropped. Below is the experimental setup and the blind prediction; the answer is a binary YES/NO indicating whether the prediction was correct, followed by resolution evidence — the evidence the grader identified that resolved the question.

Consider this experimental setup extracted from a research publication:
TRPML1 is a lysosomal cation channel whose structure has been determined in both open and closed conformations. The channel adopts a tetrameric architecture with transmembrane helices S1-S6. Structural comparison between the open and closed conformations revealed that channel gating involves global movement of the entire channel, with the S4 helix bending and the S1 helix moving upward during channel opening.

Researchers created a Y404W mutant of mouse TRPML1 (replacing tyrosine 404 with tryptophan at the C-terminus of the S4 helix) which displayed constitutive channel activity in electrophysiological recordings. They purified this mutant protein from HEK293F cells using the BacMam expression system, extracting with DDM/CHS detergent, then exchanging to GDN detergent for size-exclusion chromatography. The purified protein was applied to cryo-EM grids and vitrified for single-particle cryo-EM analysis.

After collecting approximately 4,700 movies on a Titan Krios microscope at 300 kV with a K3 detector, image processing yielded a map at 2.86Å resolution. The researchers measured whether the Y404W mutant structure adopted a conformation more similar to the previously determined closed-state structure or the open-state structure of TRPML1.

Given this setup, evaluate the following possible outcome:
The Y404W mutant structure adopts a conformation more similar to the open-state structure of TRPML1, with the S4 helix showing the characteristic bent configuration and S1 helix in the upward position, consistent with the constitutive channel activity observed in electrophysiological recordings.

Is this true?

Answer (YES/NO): YES